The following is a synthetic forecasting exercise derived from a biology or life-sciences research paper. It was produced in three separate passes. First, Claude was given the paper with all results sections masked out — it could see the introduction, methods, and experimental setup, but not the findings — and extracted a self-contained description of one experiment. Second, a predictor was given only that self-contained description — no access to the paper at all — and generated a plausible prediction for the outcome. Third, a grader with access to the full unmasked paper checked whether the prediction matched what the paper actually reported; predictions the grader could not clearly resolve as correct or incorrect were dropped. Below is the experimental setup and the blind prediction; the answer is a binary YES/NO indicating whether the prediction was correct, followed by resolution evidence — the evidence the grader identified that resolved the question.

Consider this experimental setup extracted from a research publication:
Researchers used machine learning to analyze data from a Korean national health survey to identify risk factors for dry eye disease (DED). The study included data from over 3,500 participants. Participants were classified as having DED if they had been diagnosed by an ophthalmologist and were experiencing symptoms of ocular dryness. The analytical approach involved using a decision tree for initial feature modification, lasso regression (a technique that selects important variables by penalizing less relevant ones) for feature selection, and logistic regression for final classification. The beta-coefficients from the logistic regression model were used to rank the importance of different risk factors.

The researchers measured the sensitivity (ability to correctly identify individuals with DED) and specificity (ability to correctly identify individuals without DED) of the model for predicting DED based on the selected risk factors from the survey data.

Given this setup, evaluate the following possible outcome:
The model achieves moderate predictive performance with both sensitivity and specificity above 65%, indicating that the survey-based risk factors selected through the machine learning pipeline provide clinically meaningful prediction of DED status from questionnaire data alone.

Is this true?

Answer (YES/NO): NO